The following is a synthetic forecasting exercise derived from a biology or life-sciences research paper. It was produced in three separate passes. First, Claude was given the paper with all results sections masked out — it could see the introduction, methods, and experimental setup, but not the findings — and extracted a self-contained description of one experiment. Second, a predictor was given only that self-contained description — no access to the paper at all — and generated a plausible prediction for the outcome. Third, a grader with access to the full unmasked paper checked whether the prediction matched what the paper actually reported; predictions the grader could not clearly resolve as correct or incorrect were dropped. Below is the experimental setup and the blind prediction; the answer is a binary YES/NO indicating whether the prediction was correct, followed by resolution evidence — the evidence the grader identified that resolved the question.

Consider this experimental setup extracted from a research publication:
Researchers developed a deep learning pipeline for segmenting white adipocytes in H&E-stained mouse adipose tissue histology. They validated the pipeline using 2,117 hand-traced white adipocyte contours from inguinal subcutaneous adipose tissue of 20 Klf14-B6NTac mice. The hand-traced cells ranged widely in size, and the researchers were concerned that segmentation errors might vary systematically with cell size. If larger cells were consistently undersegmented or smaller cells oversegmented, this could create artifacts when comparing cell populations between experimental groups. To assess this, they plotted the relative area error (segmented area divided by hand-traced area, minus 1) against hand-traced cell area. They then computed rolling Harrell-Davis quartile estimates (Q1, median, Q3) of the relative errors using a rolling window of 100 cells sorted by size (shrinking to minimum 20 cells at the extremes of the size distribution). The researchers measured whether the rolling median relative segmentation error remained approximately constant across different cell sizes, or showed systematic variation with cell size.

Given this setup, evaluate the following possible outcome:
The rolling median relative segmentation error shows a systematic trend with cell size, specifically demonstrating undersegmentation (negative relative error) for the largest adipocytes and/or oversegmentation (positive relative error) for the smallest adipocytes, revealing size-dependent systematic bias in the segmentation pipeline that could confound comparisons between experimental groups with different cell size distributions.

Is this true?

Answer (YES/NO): YES